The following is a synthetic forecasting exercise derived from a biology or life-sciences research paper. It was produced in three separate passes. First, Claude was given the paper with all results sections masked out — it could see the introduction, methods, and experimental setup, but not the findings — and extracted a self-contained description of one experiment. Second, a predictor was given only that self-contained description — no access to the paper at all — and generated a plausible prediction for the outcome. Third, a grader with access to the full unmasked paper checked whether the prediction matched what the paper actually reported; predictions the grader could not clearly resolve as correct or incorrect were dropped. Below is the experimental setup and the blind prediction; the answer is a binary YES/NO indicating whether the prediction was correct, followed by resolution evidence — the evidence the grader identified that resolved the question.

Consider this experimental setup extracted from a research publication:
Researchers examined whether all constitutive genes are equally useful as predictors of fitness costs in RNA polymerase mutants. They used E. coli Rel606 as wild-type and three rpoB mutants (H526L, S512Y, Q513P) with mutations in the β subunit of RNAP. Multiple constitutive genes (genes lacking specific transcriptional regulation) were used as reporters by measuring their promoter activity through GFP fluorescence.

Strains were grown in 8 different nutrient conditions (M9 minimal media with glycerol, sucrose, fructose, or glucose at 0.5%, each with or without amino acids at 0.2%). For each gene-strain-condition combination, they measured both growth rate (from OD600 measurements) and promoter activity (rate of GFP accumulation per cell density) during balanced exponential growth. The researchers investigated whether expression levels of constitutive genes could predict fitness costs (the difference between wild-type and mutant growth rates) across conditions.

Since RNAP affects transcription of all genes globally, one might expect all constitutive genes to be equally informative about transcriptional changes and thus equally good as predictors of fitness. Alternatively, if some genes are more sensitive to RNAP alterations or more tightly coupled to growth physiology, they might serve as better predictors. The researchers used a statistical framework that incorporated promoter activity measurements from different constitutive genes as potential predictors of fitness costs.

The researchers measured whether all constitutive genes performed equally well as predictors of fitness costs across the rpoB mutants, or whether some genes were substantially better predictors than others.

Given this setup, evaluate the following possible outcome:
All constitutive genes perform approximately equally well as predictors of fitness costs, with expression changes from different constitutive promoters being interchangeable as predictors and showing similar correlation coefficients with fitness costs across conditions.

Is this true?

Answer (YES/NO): NO